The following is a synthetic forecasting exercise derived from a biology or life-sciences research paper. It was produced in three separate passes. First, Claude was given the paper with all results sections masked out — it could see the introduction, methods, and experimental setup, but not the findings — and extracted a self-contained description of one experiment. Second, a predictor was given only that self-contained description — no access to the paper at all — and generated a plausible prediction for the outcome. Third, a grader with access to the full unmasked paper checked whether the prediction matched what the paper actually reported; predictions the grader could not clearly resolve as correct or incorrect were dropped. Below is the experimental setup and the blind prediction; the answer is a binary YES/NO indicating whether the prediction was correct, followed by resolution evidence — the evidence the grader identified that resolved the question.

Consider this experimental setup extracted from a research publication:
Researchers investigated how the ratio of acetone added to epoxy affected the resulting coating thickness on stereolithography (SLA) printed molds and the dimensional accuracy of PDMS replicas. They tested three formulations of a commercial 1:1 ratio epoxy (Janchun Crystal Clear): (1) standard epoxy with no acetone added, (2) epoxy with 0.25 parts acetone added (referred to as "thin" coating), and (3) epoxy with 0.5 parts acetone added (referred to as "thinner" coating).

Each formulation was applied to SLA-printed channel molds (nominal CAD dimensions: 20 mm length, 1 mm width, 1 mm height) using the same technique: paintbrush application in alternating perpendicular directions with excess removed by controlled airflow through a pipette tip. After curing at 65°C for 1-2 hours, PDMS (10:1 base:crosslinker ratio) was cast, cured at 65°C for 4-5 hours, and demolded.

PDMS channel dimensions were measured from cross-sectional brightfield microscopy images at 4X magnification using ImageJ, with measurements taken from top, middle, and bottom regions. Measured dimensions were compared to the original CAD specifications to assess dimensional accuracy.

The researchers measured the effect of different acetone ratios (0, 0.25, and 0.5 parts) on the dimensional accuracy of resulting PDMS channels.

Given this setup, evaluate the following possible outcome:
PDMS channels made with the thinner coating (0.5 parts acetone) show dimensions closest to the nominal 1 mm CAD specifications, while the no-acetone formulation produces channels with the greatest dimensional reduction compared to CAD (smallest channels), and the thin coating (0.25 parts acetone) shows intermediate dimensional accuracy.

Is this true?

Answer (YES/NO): NO